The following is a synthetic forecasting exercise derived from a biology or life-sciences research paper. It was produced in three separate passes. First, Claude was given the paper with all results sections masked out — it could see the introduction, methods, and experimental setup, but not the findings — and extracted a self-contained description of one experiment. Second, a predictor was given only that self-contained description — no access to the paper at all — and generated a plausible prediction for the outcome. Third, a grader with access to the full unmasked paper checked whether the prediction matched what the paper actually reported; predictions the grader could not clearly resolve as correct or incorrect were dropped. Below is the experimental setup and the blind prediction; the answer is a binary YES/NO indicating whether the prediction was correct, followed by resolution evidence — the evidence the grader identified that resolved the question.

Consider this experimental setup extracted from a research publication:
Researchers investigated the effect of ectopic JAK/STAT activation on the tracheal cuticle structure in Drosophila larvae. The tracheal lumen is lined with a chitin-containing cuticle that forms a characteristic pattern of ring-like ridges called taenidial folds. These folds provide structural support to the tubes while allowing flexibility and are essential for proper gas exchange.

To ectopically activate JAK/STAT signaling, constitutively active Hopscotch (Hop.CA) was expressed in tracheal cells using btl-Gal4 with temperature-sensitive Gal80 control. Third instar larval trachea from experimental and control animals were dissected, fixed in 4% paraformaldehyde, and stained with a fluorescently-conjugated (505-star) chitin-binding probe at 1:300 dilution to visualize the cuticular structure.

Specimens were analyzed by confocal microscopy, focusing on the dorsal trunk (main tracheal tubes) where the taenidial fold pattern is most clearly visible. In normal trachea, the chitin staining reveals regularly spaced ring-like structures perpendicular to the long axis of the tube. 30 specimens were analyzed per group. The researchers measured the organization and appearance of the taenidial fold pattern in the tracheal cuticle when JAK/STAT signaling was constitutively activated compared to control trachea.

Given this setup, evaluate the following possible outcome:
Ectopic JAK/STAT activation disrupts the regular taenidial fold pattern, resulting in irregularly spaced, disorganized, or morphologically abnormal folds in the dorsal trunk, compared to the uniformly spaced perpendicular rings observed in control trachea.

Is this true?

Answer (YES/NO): YES